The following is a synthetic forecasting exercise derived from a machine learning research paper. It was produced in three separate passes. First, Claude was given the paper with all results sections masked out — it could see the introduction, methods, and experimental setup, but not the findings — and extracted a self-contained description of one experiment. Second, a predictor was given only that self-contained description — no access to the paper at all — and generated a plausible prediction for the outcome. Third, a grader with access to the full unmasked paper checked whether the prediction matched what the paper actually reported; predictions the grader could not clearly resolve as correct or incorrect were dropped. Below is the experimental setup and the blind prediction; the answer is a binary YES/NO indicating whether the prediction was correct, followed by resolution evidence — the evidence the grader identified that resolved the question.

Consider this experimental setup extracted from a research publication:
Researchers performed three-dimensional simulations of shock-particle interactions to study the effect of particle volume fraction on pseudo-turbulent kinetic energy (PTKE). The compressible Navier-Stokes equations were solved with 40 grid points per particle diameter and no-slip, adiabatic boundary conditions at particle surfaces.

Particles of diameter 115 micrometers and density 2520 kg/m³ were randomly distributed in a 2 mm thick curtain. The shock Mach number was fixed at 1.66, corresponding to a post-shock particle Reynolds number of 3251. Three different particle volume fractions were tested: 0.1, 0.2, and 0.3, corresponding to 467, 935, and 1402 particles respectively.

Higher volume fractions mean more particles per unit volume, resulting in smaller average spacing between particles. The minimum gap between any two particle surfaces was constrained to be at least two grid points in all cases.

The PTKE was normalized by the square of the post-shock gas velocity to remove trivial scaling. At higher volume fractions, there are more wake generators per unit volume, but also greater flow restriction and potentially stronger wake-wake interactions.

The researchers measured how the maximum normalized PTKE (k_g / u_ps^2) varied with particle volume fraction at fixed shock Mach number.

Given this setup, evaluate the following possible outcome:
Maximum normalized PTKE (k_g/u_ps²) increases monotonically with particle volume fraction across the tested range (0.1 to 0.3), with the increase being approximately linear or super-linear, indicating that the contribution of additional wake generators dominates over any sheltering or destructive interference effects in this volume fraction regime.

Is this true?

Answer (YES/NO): NO